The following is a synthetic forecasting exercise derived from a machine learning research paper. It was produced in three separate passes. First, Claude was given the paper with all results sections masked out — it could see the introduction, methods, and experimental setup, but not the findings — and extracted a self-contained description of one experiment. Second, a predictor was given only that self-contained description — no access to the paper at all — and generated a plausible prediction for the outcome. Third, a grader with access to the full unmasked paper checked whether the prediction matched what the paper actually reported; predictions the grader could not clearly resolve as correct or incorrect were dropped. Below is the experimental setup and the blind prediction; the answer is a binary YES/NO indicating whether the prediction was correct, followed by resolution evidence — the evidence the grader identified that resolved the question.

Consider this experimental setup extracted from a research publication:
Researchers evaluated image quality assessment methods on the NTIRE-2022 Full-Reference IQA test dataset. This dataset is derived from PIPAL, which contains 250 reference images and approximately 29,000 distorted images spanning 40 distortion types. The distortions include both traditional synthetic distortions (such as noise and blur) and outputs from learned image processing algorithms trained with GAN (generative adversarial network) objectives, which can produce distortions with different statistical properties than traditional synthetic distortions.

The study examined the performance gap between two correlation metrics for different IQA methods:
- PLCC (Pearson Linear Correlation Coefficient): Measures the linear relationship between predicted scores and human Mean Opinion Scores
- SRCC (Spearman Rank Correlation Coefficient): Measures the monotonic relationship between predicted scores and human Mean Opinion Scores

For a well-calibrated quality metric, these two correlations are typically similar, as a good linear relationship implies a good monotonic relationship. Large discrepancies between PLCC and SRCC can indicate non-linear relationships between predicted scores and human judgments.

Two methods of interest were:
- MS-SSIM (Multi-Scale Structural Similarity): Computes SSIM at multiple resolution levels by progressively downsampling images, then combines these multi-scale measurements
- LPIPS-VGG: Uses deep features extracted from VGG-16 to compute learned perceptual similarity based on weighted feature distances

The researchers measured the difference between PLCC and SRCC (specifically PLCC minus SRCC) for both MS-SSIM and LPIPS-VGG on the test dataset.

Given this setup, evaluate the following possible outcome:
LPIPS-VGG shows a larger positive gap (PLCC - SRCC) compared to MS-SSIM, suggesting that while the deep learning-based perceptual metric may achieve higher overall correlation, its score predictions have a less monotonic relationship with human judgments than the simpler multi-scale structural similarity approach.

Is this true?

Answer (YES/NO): NO